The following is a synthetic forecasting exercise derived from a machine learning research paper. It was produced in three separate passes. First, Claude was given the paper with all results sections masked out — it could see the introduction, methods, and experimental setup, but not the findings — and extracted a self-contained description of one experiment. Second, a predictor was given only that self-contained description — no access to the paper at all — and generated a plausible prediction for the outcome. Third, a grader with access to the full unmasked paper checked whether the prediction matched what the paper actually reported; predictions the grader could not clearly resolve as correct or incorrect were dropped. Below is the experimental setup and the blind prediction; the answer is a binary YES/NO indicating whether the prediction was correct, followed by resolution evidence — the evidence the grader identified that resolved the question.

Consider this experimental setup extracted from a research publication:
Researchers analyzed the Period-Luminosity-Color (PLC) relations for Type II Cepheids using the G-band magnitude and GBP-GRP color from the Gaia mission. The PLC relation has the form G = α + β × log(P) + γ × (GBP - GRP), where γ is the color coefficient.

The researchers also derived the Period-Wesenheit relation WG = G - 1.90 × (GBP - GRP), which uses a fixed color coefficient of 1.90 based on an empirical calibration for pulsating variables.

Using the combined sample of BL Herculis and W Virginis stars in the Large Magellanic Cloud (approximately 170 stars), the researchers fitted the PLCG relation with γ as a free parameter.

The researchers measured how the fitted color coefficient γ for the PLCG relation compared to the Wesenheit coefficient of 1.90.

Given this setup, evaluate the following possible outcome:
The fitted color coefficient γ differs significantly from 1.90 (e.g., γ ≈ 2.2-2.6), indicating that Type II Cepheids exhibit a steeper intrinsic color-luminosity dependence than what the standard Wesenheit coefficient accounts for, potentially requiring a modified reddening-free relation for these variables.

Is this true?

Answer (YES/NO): NO